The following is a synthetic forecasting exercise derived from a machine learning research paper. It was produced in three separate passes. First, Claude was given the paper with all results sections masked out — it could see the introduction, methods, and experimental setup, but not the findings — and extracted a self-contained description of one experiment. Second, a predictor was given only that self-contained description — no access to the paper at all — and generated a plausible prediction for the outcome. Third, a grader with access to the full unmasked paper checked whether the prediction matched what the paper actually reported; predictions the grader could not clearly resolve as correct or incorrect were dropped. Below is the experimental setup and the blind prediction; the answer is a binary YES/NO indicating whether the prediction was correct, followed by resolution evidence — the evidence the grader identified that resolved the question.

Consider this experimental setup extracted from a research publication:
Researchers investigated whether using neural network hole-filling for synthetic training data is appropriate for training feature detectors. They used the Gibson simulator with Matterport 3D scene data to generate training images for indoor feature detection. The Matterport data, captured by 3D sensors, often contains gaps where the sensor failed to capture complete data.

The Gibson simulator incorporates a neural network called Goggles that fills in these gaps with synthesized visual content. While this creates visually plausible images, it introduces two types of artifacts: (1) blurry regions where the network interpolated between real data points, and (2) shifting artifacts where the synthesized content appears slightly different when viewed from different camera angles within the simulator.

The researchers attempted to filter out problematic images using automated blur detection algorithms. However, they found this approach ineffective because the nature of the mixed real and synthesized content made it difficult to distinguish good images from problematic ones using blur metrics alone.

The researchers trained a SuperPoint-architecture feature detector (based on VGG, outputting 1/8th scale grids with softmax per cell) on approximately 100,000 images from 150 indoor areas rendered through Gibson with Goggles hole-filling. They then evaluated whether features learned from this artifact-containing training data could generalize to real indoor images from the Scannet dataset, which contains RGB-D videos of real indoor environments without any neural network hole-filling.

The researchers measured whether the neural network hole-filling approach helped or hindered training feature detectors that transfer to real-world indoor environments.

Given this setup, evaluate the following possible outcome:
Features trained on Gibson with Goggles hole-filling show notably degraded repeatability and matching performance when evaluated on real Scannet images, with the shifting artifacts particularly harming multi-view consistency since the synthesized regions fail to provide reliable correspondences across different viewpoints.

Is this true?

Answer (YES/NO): NO